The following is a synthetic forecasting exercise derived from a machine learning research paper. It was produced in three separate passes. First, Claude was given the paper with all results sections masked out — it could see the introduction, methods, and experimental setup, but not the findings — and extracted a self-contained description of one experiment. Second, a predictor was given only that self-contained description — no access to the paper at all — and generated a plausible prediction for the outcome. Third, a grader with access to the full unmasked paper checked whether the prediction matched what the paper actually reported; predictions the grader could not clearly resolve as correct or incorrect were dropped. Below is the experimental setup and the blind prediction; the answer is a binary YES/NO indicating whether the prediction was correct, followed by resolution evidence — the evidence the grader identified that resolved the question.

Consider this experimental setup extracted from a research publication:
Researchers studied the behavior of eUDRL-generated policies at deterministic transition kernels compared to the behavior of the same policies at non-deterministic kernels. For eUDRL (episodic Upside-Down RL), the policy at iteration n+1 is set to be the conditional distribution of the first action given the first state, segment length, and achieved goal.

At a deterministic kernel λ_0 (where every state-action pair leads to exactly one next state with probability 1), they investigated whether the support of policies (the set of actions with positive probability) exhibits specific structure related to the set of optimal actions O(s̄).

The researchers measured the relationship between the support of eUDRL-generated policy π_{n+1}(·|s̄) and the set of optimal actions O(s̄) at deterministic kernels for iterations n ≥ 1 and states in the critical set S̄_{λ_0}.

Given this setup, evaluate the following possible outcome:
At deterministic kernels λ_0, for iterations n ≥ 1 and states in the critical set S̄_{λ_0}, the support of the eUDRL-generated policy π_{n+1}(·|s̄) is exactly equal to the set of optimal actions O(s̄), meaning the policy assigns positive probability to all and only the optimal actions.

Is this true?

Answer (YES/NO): YES